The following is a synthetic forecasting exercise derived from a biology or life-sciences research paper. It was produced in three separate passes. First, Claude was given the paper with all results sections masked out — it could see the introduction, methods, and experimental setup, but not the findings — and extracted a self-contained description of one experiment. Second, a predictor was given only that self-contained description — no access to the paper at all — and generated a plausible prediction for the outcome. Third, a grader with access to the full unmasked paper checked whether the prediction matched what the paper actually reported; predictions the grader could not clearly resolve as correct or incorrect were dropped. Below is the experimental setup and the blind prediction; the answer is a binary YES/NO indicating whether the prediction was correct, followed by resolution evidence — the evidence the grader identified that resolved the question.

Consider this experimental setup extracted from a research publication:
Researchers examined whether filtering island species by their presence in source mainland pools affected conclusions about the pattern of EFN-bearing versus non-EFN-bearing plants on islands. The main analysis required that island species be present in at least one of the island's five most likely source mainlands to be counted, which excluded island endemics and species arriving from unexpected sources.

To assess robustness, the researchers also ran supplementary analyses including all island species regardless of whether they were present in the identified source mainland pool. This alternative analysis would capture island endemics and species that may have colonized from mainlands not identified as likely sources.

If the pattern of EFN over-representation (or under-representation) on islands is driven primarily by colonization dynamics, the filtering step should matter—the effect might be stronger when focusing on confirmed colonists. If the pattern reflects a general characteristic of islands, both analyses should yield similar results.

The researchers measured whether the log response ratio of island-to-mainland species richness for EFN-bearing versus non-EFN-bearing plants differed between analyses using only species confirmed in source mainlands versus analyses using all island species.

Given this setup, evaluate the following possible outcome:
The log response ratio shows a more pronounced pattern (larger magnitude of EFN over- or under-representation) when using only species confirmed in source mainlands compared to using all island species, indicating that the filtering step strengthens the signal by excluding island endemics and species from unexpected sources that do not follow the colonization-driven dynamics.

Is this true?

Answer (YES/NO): YES